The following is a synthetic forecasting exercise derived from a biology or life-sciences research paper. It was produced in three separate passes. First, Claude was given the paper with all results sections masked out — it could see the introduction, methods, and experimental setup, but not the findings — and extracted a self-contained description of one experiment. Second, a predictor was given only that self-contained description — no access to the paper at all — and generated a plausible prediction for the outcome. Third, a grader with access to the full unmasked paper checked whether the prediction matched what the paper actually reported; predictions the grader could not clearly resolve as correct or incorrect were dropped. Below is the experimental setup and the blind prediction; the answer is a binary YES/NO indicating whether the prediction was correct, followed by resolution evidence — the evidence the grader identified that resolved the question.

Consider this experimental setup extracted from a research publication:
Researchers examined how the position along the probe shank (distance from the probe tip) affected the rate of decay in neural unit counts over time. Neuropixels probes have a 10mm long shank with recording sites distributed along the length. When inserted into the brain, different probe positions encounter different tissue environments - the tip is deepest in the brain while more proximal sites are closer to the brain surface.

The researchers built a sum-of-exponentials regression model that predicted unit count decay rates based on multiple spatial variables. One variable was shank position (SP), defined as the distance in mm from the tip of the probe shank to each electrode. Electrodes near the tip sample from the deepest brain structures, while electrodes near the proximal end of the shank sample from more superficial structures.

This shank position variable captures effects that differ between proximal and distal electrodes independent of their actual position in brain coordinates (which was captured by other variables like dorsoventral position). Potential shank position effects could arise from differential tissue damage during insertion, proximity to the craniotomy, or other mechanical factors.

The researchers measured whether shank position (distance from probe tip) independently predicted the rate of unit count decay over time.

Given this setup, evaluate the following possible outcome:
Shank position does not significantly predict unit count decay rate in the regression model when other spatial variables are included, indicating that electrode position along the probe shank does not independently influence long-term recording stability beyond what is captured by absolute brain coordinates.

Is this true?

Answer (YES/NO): YES